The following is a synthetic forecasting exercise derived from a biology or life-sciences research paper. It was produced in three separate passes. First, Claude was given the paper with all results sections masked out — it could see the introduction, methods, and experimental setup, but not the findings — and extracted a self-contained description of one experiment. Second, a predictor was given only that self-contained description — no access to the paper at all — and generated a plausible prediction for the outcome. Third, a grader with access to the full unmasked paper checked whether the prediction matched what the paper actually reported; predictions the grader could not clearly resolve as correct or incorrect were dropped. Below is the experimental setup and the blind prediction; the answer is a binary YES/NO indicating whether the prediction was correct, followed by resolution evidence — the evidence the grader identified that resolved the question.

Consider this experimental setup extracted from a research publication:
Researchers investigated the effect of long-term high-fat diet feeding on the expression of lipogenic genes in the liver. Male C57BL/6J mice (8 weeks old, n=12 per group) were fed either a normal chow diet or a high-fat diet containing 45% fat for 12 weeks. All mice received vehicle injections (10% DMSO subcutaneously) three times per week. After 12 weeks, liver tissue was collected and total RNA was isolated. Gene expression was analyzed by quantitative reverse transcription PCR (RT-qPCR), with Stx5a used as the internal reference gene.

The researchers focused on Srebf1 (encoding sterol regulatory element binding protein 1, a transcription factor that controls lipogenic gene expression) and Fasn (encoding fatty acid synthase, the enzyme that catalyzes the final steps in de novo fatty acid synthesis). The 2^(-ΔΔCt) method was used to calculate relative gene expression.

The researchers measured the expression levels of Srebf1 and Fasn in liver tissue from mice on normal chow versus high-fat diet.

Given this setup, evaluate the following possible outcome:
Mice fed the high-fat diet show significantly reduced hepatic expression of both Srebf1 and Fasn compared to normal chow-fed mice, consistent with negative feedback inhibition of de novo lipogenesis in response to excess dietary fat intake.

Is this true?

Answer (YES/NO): NO